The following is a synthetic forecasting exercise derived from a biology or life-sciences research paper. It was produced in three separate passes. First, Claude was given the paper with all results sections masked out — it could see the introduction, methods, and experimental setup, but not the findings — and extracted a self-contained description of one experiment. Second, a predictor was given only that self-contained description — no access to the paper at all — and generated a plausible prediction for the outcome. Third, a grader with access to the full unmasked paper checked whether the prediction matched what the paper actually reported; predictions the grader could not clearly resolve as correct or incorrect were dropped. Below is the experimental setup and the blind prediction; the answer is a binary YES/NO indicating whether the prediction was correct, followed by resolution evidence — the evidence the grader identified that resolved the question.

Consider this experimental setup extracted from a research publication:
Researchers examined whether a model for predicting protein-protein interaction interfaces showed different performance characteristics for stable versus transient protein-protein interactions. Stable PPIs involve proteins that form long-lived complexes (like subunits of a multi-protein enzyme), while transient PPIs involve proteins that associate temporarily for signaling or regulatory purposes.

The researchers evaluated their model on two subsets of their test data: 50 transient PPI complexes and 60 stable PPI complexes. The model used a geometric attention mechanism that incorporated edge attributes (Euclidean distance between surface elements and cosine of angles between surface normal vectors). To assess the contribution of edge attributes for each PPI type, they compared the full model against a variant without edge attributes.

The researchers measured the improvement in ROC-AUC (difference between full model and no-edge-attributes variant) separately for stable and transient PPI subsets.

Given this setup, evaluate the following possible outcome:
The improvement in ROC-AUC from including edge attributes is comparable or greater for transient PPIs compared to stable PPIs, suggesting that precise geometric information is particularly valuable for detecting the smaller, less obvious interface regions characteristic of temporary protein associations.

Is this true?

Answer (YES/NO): NO